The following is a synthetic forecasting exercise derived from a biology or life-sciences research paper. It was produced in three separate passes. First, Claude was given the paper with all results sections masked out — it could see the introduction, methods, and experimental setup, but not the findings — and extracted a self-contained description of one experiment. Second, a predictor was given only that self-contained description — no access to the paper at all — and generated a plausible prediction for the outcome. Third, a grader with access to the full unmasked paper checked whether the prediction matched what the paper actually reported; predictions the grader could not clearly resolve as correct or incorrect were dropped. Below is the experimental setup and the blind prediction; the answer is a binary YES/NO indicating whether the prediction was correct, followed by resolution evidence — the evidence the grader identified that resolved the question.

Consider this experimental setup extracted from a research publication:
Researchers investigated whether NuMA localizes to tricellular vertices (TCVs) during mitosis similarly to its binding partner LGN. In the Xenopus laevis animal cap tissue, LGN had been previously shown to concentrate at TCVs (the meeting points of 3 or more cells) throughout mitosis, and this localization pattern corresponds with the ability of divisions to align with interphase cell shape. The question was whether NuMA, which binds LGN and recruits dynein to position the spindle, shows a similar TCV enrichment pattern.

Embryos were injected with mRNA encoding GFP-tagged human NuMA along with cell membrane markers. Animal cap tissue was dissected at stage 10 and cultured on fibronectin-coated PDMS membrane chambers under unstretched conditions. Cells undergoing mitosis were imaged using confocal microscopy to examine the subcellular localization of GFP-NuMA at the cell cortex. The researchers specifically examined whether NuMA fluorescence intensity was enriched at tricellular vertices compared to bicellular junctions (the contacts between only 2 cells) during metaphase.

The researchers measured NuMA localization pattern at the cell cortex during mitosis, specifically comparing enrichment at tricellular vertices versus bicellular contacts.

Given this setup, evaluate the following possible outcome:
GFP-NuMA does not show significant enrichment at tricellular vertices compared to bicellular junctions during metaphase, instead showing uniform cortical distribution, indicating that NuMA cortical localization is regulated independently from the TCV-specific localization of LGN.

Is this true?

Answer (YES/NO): NO